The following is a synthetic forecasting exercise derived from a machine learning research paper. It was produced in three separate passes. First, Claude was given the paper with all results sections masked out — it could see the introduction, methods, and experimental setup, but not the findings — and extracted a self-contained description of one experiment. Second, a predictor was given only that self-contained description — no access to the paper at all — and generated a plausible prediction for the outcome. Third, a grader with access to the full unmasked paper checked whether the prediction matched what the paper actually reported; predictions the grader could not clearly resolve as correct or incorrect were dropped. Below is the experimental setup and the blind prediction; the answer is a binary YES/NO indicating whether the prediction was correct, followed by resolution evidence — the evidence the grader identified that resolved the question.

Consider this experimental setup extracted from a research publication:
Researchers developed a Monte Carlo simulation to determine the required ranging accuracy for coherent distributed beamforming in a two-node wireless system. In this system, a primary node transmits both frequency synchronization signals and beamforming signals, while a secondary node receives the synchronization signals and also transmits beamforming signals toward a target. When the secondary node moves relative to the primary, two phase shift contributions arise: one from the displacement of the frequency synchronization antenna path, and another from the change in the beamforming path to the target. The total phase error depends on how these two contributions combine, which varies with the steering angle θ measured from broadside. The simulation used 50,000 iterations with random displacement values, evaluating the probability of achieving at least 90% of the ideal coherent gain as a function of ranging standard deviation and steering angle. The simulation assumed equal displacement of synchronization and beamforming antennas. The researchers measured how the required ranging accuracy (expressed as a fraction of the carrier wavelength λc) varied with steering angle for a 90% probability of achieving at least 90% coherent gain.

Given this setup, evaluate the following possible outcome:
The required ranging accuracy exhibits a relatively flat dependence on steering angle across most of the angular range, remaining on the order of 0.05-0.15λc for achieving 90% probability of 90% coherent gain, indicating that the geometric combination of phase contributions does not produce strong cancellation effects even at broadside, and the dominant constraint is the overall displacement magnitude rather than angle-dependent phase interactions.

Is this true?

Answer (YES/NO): NO